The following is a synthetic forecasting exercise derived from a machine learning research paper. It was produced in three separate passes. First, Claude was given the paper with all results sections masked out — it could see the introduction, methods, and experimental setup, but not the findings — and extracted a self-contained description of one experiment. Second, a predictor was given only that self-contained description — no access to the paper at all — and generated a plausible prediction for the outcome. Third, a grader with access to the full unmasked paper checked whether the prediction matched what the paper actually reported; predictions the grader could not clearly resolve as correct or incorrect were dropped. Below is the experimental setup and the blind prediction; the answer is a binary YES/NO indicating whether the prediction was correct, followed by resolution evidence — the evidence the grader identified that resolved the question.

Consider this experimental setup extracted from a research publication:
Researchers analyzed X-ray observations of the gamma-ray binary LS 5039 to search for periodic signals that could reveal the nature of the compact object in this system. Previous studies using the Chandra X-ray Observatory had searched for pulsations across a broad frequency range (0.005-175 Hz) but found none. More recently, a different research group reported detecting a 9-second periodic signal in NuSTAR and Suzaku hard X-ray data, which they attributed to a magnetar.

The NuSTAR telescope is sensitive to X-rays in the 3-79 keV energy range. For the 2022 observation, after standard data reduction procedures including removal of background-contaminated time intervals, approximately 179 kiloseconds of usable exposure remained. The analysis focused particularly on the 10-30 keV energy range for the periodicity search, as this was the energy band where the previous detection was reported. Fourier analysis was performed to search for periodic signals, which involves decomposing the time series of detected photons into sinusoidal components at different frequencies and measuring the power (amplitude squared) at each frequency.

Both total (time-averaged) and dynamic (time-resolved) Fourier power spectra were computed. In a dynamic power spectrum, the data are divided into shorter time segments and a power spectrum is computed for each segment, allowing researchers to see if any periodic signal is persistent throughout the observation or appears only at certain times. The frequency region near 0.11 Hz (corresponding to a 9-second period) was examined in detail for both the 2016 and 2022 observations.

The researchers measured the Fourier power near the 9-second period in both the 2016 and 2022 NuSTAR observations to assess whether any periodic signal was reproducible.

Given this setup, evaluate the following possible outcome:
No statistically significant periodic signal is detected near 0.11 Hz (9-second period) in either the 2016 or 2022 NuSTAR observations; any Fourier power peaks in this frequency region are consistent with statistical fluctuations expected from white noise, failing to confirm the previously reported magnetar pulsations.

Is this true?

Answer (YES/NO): NO